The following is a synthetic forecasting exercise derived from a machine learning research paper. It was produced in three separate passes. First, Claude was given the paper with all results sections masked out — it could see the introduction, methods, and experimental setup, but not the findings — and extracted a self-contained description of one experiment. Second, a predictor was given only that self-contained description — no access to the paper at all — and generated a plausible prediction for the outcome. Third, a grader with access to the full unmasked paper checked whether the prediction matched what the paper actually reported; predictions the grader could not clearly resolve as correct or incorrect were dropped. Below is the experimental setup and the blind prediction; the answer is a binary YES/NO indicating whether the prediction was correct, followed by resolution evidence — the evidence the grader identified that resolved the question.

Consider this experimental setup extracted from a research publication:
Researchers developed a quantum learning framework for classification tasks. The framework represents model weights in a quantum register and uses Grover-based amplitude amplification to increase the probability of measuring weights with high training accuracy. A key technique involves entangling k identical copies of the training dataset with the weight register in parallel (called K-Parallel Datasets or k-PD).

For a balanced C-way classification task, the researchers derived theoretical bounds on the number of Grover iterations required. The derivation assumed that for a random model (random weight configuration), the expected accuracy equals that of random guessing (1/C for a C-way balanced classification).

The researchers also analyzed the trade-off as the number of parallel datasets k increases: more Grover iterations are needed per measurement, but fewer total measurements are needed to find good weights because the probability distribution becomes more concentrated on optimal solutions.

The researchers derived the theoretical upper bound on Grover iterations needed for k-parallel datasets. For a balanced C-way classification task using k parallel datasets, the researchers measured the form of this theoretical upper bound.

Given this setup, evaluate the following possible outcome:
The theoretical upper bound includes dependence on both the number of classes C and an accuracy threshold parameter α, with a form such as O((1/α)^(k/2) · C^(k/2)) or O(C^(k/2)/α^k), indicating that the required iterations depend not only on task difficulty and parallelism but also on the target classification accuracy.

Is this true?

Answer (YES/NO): NO